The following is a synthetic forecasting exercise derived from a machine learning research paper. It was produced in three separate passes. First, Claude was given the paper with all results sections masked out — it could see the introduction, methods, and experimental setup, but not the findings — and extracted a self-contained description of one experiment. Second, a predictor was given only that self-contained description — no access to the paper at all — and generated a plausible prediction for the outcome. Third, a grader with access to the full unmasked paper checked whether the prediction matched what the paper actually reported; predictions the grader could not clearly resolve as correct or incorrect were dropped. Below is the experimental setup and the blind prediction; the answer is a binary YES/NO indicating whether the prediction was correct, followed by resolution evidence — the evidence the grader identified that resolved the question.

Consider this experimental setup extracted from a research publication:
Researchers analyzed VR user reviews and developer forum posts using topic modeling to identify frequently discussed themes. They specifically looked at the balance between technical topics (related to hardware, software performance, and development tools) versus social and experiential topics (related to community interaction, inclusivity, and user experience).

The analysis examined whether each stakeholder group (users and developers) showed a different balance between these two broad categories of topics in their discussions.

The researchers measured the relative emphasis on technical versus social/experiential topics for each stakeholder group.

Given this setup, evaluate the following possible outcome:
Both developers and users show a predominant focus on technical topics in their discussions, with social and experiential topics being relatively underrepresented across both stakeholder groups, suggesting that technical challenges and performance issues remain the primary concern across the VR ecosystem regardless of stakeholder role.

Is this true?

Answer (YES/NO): NO